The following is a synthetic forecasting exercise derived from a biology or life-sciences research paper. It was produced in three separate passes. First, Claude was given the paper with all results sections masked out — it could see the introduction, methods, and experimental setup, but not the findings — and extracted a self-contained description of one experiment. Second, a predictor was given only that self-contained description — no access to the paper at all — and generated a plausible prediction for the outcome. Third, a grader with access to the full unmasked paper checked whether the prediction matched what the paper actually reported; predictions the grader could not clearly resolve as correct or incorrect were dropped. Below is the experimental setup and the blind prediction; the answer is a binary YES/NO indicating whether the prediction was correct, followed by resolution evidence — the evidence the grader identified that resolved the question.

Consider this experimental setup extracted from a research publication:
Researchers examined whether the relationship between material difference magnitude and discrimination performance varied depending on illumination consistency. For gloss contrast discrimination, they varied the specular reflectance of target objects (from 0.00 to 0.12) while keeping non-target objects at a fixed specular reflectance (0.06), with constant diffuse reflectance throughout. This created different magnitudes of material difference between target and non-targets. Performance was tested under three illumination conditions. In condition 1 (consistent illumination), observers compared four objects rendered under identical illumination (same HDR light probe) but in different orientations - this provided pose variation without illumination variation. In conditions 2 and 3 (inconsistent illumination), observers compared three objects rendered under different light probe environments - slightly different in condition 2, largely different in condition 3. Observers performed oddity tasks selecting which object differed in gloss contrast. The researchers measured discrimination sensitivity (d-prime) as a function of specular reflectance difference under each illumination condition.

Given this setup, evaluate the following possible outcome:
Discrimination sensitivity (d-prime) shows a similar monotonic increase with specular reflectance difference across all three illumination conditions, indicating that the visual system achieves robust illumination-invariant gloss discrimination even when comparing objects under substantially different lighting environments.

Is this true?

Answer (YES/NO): NO